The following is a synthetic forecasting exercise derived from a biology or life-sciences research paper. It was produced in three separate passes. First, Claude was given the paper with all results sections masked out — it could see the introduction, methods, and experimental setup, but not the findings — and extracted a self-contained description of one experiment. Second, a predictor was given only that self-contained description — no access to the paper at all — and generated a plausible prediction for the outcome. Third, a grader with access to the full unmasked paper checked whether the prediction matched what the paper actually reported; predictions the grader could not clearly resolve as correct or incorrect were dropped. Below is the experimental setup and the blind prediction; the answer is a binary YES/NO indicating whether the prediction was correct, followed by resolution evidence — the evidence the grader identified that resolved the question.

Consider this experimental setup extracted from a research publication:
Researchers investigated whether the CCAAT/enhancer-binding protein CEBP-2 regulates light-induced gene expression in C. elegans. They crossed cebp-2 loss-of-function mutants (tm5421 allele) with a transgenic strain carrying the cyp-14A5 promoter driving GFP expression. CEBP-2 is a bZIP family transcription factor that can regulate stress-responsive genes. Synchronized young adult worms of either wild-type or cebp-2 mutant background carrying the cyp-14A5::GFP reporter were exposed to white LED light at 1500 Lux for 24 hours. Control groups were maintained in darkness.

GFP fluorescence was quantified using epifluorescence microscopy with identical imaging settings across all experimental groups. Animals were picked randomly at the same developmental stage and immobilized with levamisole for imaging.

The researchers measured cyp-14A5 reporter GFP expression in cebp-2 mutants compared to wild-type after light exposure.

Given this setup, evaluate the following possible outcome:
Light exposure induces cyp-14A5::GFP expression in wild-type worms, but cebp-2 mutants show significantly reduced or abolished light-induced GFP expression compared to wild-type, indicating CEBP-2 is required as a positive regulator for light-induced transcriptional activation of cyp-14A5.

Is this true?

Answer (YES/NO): YES